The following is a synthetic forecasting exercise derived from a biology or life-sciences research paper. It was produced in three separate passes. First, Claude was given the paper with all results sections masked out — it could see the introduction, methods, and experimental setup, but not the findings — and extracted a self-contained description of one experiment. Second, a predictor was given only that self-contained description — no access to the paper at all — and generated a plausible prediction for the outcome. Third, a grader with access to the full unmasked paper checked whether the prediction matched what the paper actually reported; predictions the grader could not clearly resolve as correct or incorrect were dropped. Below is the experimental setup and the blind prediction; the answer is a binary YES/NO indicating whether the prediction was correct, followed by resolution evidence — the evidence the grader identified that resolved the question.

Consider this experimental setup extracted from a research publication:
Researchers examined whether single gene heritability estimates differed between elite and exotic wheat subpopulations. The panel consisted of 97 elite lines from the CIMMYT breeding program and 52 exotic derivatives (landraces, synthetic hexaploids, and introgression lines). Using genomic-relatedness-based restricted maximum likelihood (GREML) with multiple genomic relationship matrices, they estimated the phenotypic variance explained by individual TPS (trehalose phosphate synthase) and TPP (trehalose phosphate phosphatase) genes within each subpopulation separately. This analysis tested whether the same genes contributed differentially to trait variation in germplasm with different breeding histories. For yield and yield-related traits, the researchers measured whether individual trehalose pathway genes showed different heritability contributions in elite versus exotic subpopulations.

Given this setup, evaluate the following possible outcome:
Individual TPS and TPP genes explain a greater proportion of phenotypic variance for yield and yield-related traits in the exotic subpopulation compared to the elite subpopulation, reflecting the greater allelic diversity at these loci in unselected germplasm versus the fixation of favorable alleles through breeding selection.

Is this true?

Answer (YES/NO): NO